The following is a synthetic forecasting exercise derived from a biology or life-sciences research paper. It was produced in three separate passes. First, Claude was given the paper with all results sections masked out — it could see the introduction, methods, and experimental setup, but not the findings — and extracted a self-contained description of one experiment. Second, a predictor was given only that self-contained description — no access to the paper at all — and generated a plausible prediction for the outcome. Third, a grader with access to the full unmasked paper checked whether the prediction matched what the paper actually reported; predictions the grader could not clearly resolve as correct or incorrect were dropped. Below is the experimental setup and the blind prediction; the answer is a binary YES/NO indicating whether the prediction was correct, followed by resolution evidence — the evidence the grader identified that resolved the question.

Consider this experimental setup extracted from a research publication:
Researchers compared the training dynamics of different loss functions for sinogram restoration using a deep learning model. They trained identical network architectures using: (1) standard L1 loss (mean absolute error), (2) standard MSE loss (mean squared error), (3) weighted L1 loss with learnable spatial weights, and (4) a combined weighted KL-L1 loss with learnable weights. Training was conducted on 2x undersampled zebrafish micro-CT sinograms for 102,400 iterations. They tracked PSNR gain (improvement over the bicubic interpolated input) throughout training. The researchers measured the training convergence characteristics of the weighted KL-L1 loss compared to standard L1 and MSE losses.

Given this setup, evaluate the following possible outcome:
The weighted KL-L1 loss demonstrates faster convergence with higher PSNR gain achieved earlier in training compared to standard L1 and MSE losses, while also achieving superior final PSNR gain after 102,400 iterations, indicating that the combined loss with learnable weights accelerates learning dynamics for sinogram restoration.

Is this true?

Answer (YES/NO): NO